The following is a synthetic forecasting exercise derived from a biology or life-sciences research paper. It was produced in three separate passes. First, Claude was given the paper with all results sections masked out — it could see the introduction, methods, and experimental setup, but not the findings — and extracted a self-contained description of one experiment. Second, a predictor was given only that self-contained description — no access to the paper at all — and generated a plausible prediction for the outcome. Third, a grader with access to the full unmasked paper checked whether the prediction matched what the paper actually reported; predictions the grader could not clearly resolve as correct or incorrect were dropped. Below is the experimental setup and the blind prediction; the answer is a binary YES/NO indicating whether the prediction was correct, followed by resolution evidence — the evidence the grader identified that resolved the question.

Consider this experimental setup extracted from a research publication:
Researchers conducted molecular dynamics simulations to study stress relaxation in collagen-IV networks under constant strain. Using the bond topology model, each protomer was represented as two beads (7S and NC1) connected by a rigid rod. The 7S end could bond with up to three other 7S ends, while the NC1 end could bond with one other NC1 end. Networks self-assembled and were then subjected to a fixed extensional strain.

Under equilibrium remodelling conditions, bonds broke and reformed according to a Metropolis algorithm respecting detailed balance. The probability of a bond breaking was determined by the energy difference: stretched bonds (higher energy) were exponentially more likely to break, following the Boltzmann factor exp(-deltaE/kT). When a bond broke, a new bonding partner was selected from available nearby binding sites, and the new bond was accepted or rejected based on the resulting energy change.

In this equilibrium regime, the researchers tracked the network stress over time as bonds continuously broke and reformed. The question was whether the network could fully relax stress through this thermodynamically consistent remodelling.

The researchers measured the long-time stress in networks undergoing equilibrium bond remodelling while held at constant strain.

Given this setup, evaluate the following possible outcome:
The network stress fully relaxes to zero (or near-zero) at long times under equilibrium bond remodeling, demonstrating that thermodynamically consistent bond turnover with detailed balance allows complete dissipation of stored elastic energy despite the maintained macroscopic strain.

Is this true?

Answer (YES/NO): NO